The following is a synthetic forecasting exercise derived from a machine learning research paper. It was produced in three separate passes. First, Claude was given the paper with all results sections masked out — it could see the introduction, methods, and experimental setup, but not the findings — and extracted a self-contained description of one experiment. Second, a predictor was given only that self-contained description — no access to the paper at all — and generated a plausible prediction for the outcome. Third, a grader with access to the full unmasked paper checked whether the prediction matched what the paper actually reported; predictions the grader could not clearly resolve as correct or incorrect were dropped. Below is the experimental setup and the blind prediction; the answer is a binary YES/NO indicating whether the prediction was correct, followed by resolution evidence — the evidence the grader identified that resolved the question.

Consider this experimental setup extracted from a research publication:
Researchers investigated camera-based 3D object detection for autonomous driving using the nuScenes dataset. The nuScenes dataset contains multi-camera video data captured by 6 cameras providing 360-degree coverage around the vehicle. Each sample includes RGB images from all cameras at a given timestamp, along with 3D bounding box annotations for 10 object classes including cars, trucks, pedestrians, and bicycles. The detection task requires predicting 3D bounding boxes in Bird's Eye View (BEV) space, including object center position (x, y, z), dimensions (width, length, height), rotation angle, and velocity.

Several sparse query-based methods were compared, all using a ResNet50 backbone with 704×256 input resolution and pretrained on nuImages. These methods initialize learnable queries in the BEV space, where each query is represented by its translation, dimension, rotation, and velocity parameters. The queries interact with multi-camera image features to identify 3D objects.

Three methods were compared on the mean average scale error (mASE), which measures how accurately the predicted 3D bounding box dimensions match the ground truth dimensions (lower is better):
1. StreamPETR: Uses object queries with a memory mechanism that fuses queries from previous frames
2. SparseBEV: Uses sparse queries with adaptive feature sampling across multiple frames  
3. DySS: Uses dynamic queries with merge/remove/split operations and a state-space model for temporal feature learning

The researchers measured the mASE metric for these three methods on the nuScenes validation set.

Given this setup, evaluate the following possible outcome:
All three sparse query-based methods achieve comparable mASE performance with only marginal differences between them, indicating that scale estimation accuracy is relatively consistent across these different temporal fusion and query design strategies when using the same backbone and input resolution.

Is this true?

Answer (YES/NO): YES